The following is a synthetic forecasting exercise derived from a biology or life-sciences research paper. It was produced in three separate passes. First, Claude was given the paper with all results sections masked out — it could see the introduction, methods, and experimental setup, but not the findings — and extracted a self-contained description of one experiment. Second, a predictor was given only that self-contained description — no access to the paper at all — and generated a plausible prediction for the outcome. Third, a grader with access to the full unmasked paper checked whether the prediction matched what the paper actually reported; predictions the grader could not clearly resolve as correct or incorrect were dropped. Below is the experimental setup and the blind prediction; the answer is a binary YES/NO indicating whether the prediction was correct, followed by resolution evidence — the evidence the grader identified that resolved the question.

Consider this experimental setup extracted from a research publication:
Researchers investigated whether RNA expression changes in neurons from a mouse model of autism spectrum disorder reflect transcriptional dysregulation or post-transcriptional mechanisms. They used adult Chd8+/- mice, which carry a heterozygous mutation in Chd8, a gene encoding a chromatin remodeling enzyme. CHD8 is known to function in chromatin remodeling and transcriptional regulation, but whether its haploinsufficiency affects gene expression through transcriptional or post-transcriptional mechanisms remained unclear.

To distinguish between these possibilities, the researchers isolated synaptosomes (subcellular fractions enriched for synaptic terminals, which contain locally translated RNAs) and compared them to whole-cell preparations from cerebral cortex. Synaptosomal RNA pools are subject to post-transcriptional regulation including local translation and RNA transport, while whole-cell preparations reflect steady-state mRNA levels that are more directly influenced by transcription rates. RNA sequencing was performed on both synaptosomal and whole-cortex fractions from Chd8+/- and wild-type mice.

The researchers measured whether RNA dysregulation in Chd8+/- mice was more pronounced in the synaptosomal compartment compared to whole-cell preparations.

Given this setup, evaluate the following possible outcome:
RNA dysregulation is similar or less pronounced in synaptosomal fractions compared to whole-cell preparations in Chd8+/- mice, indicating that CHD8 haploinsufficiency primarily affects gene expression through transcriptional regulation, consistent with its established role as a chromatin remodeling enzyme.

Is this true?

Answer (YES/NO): NO